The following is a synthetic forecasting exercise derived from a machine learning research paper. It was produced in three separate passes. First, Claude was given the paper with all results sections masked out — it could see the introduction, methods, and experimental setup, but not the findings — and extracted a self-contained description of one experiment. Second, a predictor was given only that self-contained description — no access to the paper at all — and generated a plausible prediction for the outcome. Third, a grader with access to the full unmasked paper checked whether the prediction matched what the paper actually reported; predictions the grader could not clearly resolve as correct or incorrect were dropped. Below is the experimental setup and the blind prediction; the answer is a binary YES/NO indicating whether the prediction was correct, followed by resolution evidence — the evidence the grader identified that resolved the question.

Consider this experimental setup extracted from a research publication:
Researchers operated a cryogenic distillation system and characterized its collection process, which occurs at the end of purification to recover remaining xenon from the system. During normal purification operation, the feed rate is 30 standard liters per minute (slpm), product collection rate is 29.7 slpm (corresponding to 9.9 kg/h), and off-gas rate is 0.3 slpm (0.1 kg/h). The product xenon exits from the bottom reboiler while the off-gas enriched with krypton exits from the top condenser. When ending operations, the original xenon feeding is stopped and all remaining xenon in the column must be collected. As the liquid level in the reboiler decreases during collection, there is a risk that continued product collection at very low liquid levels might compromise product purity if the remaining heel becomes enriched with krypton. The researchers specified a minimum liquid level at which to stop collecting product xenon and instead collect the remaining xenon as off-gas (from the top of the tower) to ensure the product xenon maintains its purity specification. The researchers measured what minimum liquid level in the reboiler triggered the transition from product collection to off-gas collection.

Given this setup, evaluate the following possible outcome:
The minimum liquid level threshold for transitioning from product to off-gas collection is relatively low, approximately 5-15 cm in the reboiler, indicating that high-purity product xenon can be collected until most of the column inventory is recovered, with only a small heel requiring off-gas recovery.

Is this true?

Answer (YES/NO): NO